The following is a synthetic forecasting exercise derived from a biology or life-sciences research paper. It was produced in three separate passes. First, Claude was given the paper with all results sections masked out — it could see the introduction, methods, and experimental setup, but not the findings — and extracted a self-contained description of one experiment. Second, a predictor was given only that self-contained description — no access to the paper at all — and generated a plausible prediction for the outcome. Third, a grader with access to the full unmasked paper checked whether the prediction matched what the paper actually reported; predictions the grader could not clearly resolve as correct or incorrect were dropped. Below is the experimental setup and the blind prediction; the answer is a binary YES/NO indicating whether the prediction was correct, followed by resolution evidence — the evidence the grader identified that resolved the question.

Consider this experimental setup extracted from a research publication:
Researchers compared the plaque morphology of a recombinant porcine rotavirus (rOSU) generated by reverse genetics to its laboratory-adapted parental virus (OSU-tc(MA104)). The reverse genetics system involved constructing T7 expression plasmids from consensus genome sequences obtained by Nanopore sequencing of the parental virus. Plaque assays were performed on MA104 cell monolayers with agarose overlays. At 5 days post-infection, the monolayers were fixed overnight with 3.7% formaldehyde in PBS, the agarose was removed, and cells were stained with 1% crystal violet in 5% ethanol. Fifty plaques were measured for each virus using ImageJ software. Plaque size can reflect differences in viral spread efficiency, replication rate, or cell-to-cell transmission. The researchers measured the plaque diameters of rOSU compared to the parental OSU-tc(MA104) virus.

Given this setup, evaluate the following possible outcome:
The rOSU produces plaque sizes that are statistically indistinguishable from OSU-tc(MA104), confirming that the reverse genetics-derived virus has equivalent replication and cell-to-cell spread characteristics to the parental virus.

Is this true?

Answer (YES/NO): NO